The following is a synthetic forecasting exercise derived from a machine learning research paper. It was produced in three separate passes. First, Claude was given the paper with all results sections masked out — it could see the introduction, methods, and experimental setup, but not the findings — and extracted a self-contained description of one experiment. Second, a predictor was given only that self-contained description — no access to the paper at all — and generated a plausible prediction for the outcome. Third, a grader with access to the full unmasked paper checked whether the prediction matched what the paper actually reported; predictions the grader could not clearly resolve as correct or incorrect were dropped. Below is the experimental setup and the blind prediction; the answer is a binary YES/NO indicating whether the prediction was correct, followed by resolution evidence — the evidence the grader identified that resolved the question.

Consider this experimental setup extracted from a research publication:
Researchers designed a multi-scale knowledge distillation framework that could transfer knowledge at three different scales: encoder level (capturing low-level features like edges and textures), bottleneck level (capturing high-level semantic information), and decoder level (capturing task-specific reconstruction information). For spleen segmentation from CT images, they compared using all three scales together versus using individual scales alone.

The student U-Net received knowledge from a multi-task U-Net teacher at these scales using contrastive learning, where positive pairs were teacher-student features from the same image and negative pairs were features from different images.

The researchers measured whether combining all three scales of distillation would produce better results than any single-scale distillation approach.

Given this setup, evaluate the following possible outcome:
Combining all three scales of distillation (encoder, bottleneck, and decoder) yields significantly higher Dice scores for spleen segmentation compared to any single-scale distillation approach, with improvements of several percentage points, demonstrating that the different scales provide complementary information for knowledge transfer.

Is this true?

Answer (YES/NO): NO